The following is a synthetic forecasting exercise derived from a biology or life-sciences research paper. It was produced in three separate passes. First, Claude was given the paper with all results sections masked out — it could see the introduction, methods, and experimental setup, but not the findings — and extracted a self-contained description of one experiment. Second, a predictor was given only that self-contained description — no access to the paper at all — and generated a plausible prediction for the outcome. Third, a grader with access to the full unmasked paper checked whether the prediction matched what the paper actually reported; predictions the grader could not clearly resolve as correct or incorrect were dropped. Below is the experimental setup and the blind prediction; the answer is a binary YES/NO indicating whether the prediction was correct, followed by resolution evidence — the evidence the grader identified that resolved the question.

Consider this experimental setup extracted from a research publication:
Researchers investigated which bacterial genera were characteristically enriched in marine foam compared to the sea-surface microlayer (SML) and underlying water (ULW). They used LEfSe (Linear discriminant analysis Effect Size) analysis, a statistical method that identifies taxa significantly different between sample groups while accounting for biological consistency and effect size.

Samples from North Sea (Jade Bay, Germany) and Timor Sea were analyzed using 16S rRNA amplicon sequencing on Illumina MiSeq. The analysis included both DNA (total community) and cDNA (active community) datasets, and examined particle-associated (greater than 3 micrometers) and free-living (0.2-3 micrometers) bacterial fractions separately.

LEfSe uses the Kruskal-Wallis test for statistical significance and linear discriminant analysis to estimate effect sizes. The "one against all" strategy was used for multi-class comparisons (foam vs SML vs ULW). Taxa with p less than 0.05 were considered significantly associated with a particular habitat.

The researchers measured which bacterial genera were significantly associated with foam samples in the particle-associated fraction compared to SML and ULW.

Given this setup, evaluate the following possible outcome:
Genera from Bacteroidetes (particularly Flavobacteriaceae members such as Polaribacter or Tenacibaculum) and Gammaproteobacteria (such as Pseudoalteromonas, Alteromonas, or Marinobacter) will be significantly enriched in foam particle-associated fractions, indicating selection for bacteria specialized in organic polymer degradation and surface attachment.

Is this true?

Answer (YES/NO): NO